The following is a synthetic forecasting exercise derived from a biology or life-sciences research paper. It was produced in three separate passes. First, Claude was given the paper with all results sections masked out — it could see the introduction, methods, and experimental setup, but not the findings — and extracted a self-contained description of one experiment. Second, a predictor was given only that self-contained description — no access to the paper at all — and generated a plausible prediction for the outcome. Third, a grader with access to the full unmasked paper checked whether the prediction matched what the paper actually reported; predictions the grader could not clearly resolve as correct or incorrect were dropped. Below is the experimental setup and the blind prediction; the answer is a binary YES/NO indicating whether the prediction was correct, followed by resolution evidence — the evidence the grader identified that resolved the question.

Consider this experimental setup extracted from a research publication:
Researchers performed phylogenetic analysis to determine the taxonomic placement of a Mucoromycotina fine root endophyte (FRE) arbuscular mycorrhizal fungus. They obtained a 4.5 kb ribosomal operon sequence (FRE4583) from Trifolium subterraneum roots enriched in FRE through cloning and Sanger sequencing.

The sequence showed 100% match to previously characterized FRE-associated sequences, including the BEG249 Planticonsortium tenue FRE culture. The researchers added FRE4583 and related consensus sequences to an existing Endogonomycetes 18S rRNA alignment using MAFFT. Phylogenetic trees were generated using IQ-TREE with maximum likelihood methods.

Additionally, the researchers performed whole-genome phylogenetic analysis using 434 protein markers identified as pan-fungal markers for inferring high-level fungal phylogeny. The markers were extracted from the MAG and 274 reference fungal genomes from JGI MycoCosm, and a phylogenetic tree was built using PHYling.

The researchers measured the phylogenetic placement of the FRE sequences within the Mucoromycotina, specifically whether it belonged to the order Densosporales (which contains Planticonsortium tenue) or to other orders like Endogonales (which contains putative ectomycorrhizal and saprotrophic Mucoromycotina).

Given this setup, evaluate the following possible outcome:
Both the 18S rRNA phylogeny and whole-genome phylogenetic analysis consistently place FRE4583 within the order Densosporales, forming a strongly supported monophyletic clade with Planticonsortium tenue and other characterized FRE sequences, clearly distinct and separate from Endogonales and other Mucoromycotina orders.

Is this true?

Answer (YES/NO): NO